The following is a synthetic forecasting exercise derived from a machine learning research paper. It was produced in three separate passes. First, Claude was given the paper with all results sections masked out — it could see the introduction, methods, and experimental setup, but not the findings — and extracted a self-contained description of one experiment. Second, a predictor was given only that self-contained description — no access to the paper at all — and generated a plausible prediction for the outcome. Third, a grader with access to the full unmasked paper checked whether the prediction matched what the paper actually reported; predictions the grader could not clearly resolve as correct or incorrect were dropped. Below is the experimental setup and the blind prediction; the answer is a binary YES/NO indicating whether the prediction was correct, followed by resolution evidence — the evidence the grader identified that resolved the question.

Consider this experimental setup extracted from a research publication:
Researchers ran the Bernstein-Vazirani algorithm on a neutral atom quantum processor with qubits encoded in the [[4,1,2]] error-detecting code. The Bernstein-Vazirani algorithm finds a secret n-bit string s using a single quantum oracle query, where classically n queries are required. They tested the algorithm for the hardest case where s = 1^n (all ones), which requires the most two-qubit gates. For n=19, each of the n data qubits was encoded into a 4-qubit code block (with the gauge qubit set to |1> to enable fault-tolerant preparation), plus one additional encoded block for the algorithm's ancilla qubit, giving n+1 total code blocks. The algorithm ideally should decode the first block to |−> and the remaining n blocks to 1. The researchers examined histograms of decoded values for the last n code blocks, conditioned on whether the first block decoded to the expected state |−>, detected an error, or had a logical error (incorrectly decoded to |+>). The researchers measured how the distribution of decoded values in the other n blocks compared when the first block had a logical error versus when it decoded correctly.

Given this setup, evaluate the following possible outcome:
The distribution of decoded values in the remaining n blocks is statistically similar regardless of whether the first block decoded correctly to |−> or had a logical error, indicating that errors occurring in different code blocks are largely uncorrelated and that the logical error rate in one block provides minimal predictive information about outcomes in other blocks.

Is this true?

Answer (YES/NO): NO